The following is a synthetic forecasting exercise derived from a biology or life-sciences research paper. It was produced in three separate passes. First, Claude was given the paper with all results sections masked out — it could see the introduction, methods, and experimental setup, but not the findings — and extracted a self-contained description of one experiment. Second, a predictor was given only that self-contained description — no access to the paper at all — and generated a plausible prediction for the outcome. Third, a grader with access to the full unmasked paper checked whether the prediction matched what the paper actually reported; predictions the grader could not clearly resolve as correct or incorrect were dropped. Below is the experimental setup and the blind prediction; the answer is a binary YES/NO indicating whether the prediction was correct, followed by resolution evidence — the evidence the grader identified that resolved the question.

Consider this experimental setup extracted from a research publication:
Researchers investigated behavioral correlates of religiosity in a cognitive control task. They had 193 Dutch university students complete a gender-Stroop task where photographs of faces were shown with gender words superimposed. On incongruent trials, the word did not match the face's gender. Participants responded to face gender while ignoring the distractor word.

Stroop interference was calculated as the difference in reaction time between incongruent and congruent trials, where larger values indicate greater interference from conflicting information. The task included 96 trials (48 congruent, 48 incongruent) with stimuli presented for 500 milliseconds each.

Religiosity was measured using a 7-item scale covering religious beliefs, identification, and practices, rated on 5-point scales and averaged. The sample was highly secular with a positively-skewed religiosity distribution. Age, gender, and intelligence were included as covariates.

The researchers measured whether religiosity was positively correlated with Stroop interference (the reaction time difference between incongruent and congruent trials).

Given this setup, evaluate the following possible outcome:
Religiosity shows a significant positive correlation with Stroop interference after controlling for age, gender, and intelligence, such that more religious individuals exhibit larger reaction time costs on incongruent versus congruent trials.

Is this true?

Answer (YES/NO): NO